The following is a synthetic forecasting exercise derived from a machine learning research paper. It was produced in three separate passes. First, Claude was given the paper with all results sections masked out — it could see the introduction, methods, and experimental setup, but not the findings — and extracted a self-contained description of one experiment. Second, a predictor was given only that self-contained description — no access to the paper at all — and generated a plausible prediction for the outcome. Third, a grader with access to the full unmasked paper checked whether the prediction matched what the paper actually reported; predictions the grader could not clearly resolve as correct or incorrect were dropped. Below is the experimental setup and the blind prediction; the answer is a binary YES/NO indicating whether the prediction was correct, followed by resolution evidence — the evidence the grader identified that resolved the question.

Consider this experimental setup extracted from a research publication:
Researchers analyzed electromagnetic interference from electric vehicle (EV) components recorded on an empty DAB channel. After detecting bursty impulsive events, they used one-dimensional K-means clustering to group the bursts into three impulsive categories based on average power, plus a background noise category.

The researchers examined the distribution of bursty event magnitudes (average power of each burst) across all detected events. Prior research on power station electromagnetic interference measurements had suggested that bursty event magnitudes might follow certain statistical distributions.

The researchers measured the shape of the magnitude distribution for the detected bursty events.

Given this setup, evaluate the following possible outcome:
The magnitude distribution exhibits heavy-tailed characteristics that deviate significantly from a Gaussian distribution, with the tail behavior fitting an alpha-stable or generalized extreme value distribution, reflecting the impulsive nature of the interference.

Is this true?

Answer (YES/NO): NO